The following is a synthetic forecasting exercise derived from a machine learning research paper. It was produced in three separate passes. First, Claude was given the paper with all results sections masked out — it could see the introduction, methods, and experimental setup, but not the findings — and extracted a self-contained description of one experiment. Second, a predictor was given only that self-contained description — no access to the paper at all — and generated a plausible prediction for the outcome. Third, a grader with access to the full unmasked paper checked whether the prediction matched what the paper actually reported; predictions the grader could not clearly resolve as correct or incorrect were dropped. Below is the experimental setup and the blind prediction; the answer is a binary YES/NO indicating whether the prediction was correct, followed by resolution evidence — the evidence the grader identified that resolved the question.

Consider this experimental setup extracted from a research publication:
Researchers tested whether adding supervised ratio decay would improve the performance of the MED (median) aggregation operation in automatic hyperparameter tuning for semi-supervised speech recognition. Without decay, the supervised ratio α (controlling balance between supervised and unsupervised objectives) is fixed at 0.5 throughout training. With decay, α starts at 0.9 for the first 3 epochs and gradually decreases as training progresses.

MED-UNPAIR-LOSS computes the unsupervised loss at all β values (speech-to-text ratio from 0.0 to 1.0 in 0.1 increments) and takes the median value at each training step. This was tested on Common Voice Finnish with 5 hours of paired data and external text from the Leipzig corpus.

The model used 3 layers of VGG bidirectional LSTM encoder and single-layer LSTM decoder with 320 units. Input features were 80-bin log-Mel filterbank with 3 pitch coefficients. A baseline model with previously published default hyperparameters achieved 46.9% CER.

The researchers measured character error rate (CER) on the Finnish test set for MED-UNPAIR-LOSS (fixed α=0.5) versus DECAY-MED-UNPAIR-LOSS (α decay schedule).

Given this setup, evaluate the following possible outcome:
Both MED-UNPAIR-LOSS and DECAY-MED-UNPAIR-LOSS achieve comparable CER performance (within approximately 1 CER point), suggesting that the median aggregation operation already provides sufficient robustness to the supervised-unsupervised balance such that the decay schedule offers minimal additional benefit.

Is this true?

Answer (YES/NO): NO